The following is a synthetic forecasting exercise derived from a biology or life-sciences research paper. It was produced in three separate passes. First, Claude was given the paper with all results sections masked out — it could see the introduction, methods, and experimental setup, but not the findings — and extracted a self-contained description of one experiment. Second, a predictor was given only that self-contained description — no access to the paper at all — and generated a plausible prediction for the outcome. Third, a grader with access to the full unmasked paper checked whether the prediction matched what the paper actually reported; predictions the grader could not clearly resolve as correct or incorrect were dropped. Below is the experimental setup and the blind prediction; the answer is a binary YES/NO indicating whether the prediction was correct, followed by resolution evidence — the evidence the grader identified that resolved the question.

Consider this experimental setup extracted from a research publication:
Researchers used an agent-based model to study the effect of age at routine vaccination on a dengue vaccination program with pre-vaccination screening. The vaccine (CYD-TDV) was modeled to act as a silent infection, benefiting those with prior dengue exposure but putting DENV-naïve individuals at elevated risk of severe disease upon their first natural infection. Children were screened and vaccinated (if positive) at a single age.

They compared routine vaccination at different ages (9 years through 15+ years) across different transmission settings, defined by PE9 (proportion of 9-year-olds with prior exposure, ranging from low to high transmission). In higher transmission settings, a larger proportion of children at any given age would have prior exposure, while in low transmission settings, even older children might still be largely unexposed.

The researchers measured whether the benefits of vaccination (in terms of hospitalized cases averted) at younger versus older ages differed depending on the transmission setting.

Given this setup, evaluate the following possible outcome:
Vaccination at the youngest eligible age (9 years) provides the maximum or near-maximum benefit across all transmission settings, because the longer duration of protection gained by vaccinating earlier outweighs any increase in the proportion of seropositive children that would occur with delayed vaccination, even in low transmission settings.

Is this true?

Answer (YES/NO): NO